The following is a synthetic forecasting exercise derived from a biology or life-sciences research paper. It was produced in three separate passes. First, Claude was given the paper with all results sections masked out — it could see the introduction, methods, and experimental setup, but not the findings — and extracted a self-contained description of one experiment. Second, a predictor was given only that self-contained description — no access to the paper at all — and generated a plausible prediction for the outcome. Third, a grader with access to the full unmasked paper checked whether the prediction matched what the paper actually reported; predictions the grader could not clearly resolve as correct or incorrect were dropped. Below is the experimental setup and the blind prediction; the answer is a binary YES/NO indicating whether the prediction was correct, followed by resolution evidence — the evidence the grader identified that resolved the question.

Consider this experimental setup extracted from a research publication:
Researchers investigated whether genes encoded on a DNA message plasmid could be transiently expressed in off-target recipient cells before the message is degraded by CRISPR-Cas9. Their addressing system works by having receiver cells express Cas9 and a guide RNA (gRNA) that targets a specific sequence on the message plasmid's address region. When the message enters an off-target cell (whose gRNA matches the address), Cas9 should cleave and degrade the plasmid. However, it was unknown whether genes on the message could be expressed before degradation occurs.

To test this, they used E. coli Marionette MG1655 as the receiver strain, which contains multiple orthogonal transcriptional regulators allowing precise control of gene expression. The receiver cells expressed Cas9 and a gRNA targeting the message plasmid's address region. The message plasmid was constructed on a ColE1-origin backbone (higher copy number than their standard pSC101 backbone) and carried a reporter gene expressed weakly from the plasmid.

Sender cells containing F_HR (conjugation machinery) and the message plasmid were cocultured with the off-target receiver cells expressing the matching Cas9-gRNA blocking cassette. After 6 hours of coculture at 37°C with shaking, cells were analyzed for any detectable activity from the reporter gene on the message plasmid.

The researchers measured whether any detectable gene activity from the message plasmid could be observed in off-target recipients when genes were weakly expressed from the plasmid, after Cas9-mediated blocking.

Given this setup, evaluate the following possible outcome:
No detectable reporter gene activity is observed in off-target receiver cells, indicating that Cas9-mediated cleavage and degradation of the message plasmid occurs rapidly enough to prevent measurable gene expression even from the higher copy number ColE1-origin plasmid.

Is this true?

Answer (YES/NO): YES